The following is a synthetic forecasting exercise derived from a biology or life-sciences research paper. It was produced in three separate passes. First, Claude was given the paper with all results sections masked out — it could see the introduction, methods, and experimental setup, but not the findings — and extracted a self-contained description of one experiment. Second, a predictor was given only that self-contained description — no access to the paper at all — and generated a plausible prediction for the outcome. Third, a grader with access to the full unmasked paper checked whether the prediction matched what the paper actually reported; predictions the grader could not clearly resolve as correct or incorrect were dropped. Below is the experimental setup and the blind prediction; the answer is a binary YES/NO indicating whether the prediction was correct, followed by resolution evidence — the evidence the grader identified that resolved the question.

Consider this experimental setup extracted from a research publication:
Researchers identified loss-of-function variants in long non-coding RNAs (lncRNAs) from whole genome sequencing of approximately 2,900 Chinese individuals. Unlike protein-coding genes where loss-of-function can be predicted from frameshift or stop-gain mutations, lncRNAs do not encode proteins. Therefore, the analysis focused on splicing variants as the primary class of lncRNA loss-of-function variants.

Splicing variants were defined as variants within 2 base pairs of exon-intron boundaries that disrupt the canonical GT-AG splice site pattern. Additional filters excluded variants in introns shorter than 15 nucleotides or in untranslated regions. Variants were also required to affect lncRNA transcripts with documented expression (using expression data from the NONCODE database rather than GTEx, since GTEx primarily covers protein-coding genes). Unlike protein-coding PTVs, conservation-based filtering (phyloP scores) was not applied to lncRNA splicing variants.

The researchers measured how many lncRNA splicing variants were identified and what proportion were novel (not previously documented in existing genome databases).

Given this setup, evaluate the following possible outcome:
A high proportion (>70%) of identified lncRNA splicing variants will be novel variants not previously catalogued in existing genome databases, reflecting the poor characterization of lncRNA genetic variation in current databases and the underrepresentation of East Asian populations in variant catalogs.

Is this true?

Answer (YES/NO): NO